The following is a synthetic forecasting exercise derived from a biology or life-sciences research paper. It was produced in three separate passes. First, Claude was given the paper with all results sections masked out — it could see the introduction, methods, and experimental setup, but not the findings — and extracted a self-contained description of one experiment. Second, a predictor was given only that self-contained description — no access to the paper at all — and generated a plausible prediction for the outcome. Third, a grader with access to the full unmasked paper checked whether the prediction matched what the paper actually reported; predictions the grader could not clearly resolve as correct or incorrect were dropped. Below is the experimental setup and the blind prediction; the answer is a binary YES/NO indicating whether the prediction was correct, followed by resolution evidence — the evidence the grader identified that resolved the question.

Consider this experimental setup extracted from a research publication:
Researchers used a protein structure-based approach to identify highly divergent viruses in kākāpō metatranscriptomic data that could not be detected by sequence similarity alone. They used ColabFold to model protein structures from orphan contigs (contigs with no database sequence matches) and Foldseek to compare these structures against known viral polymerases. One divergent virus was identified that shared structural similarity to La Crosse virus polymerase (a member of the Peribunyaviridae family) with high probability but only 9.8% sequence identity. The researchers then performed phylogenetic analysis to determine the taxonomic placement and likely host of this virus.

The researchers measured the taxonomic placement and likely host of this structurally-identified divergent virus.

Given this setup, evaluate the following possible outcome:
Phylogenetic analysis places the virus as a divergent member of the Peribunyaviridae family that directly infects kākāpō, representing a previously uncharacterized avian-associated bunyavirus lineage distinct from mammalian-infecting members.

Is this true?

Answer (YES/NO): NO